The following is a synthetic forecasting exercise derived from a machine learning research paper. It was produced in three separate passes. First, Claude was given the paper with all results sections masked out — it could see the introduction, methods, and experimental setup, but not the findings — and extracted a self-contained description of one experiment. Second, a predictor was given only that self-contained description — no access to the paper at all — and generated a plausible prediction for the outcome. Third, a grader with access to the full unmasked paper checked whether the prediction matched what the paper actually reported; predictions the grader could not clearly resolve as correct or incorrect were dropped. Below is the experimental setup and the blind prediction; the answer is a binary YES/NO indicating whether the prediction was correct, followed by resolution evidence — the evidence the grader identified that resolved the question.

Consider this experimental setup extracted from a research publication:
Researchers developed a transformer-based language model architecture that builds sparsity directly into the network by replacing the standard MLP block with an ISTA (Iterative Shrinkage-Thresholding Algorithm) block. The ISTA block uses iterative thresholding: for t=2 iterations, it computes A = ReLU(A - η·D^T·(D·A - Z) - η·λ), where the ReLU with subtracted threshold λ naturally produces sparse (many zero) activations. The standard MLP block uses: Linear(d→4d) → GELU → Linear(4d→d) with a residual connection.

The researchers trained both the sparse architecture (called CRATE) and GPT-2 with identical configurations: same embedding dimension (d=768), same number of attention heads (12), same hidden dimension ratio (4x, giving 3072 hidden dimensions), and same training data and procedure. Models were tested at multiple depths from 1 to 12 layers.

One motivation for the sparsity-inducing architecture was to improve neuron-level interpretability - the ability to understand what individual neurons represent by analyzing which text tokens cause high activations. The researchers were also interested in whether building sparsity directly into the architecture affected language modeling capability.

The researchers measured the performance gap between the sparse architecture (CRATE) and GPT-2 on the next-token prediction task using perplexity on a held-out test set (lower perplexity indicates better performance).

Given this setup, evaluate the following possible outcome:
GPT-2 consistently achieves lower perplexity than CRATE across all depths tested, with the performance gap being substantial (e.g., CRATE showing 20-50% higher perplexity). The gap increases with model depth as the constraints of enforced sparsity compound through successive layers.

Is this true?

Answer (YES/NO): NO